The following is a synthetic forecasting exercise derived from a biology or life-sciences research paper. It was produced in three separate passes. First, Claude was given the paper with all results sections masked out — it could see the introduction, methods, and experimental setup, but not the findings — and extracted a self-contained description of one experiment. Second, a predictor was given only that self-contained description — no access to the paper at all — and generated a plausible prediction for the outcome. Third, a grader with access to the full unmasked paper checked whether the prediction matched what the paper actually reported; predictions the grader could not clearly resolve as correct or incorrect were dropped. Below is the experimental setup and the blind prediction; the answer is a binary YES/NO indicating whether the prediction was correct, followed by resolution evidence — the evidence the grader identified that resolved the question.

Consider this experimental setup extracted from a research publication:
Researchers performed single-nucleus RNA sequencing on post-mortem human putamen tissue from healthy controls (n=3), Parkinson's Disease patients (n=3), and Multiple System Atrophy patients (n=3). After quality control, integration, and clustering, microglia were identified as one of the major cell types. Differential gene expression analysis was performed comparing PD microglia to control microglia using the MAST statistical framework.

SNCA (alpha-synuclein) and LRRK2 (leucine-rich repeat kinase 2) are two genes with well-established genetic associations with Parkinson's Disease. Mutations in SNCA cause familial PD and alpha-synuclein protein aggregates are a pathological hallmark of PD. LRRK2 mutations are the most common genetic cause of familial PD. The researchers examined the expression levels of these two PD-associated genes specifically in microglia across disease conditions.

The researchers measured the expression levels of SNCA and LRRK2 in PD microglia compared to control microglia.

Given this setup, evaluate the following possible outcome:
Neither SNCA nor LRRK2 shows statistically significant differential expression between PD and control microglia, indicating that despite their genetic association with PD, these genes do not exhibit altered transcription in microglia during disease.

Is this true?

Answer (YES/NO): NO